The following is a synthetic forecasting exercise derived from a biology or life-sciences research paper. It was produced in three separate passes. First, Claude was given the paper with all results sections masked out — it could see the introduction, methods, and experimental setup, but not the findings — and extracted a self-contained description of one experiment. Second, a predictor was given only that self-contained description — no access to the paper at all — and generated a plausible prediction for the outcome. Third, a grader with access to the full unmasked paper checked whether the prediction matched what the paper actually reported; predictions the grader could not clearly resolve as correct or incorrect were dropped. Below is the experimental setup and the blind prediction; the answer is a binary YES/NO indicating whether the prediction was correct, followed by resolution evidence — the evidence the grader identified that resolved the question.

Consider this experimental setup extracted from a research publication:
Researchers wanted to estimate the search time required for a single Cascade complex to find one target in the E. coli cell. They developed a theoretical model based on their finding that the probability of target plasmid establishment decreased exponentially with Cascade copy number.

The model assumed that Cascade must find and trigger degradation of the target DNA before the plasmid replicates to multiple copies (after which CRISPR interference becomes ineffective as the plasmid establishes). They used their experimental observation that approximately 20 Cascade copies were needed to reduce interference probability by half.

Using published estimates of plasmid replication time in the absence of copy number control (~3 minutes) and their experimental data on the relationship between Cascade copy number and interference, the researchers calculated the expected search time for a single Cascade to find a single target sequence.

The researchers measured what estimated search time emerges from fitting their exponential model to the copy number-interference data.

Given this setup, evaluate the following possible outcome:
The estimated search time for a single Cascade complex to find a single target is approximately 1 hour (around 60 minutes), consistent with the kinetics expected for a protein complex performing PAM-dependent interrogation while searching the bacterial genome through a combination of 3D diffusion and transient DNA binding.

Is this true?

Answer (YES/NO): NO